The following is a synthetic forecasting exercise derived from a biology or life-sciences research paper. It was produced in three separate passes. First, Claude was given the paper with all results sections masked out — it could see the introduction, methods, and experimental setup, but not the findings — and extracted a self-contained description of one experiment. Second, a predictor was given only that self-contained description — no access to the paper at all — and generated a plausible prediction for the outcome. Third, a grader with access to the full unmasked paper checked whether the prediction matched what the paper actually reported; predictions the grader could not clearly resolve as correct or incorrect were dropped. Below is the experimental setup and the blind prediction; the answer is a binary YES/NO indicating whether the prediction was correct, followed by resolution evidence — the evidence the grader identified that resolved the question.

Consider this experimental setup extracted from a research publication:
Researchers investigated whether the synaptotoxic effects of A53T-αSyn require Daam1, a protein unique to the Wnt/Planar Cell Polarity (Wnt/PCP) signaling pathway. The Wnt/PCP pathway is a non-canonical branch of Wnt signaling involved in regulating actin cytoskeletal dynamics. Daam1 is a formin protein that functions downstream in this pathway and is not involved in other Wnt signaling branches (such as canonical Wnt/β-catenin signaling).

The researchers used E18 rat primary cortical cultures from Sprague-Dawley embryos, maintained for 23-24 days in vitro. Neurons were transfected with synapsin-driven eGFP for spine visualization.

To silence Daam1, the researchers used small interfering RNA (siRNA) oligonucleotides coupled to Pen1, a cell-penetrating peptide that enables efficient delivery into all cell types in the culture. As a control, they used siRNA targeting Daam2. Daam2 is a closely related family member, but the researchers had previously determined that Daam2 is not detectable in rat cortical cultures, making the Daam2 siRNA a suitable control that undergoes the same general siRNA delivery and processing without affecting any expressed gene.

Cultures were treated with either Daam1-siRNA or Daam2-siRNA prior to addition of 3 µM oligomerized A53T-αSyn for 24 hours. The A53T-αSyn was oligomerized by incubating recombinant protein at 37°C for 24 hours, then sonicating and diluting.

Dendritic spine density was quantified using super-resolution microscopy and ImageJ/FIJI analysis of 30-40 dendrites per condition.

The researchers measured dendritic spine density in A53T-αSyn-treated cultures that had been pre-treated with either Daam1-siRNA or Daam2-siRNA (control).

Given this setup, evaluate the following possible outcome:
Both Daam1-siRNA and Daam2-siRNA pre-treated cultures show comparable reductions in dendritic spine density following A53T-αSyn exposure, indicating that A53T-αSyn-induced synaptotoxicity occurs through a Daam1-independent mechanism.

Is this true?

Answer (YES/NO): NO